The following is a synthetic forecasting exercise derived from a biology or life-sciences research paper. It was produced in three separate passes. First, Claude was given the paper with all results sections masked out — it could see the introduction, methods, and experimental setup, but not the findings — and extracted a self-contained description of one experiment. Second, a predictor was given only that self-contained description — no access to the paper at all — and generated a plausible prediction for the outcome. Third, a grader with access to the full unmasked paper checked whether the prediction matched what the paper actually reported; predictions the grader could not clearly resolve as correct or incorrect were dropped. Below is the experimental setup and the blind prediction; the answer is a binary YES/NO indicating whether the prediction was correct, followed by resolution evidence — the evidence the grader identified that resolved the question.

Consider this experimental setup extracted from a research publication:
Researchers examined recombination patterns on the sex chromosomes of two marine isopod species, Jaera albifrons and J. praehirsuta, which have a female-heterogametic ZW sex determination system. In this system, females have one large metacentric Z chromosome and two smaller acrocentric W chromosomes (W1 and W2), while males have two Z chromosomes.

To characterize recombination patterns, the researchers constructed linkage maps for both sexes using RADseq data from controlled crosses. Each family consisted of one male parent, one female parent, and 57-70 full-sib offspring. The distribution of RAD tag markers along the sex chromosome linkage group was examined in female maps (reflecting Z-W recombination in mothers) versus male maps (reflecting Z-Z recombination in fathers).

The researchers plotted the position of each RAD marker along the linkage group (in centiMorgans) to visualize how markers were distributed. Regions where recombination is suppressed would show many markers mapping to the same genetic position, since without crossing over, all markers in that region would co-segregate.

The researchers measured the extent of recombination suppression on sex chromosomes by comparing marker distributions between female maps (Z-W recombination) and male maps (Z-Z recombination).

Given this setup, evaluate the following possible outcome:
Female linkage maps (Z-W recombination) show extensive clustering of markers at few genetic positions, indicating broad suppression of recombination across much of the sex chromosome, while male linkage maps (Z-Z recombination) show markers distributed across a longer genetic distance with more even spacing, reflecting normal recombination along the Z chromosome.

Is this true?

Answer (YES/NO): NO